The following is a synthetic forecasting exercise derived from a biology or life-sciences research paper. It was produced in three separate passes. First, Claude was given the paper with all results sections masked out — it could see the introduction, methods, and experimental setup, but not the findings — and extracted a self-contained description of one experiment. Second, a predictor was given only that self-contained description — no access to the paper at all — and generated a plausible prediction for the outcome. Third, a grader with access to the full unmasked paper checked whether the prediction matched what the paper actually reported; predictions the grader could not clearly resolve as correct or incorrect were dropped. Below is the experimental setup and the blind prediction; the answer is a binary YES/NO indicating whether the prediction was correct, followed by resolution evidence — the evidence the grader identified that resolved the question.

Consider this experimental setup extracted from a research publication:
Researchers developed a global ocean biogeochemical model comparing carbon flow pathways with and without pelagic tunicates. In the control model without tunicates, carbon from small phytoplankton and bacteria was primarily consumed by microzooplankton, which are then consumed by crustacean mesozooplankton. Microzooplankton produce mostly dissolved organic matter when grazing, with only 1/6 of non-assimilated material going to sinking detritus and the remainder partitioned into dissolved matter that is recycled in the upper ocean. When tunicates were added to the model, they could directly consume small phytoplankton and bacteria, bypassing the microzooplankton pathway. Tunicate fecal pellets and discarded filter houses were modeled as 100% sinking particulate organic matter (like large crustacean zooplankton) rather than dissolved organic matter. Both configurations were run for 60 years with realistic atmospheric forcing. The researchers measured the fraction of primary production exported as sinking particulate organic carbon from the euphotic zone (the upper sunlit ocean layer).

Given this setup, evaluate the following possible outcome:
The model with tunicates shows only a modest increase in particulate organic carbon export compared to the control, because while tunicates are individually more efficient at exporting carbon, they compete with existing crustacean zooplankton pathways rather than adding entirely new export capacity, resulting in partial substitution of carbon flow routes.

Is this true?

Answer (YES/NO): YES